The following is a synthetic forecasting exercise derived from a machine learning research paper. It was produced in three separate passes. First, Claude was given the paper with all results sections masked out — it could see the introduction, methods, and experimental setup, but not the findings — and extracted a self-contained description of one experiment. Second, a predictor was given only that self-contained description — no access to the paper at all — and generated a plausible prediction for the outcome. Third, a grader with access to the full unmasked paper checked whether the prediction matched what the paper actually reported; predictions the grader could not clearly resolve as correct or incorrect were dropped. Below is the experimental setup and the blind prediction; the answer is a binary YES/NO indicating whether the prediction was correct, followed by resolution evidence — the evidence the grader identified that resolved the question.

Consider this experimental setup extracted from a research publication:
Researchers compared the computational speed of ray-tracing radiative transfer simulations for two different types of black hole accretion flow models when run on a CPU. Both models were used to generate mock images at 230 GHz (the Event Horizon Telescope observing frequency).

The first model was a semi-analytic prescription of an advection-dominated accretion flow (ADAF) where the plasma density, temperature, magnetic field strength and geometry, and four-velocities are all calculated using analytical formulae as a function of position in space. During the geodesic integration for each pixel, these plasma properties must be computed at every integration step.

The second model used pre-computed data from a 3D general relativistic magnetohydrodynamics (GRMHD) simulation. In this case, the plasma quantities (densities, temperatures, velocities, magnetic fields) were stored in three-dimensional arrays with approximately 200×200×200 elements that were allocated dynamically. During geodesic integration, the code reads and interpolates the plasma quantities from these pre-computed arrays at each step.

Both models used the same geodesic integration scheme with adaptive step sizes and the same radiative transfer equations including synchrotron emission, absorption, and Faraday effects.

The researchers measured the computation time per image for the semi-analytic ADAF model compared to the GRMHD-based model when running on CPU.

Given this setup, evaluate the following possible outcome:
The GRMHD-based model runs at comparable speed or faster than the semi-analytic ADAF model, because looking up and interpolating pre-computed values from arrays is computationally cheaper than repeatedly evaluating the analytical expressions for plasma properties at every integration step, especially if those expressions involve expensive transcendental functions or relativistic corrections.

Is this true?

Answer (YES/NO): YES